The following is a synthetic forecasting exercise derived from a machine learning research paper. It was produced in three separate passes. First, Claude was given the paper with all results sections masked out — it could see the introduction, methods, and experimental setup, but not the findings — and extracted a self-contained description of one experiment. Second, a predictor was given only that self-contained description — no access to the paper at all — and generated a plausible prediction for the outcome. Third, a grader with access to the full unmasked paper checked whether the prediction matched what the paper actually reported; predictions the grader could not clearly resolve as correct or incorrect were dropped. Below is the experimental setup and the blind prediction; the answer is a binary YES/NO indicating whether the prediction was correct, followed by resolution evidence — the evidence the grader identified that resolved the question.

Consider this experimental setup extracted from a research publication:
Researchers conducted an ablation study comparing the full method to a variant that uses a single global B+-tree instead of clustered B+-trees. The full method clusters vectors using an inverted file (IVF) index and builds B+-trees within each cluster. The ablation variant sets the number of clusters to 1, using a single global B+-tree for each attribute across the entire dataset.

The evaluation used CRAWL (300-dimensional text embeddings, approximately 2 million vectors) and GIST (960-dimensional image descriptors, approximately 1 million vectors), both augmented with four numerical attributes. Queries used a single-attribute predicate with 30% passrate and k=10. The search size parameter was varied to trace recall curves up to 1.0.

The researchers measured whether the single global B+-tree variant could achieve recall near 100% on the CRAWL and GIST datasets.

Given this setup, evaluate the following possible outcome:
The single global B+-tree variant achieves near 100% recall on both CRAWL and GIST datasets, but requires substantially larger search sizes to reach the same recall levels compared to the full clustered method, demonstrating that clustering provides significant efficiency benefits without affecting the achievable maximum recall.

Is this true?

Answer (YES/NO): NO